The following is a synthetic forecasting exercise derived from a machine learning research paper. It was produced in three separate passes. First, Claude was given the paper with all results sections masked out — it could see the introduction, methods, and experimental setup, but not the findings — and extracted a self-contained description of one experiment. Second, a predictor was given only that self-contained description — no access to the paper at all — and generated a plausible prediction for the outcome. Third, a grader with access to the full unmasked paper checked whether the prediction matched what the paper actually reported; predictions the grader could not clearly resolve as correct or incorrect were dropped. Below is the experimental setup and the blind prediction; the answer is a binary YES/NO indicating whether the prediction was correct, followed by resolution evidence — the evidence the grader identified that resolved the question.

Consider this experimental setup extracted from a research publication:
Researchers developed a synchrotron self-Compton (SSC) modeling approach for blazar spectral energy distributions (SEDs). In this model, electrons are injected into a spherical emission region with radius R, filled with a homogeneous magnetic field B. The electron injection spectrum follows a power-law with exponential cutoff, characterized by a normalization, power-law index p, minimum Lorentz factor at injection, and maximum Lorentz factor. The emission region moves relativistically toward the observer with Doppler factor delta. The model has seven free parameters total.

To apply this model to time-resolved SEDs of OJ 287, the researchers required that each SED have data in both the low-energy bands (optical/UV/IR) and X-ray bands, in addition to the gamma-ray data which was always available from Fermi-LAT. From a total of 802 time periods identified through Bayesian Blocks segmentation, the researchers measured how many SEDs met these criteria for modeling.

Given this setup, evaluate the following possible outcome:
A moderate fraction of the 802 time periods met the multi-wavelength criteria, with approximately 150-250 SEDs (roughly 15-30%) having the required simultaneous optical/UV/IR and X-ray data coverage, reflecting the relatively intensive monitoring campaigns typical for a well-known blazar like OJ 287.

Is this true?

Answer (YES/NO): NO